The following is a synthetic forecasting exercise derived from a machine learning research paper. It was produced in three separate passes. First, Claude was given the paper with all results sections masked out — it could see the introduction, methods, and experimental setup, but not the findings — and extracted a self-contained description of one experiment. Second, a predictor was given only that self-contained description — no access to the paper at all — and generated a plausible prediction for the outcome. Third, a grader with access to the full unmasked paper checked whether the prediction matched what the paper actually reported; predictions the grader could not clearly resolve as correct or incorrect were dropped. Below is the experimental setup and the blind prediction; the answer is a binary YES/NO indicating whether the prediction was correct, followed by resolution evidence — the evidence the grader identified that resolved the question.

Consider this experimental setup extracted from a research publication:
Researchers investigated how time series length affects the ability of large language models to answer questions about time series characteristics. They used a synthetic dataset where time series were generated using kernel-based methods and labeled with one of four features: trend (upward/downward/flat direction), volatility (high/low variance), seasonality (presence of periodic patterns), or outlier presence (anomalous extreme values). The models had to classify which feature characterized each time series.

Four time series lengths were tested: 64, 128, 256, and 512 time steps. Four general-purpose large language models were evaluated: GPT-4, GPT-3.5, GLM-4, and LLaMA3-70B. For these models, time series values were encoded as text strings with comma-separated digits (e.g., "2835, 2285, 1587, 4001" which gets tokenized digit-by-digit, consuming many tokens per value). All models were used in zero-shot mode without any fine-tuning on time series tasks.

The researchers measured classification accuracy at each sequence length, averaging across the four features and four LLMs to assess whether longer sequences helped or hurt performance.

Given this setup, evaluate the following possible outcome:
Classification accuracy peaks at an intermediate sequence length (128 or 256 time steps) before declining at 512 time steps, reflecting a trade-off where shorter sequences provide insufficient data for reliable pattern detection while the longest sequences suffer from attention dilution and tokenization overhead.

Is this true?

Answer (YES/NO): NO